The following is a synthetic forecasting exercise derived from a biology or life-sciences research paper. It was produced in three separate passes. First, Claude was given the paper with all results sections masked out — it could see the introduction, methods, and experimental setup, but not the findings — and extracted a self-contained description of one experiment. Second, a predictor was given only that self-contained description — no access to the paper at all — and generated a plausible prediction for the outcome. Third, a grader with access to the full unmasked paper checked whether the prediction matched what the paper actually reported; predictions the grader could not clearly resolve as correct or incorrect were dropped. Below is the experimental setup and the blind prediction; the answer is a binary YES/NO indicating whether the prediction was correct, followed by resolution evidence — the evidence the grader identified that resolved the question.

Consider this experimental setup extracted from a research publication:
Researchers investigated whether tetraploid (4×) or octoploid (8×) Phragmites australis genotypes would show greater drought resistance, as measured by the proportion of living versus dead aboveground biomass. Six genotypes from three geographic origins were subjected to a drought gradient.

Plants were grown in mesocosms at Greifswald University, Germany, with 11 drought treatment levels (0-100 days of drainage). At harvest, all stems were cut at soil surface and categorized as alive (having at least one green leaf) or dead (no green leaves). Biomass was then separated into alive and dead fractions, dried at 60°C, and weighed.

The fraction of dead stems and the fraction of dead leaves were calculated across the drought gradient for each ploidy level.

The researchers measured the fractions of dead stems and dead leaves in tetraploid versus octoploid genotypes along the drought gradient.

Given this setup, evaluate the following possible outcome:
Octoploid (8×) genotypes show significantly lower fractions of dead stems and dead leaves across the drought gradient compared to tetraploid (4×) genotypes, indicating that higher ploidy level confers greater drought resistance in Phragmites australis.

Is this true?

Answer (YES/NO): NO